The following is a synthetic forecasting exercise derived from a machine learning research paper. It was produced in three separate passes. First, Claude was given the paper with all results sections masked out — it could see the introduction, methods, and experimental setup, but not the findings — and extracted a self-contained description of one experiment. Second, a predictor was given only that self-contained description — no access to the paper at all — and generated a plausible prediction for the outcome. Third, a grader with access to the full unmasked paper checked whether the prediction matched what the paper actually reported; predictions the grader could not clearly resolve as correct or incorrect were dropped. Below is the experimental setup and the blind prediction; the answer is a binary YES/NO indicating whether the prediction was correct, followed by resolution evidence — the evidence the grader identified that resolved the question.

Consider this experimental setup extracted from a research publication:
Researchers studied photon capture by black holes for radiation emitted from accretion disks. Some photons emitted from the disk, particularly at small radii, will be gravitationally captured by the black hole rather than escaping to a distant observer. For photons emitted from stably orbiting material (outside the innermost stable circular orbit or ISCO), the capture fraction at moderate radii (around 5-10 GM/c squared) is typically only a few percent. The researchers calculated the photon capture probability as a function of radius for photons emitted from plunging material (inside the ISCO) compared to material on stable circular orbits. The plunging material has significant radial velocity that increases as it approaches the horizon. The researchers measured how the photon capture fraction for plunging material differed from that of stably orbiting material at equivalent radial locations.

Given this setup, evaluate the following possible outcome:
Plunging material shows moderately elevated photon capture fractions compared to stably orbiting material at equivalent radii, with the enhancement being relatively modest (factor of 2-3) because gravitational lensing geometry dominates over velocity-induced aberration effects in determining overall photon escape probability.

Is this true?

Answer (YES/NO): NO